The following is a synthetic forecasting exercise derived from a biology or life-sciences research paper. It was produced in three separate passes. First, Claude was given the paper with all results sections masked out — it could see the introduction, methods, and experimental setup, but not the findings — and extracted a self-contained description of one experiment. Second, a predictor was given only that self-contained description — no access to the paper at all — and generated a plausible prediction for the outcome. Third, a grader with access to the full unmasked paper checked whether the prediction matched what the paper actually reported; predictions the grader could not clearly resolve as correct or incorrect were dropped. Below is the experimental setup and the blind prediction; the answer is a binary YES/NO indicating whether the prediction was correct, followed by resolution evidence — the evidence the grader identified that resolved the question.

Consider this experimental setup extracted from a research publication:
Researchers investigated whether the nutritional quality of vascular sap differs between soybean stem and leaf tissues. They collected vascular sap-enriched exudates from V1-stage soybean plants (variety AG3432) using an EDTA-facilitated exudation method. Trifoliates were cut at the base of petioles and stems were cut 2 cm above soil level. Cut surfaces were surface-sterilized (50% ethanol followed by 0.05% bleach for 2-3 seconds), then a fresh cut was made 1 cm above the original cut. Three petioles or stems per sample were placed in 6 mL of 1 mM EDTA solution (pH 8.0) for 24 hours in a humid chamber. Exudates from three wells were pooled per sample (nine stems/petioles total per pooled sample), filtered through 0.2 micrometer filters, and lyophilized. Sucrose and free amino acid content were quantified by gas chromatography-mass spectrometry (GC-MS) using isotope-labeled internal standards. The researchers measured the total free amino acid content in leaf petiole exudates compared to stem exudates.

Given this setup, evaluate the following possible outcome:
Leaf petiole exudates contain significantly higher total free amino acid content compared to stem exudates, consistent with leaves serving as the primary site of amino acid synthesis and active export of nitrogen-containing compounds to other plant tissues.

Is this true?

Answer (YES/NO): NO